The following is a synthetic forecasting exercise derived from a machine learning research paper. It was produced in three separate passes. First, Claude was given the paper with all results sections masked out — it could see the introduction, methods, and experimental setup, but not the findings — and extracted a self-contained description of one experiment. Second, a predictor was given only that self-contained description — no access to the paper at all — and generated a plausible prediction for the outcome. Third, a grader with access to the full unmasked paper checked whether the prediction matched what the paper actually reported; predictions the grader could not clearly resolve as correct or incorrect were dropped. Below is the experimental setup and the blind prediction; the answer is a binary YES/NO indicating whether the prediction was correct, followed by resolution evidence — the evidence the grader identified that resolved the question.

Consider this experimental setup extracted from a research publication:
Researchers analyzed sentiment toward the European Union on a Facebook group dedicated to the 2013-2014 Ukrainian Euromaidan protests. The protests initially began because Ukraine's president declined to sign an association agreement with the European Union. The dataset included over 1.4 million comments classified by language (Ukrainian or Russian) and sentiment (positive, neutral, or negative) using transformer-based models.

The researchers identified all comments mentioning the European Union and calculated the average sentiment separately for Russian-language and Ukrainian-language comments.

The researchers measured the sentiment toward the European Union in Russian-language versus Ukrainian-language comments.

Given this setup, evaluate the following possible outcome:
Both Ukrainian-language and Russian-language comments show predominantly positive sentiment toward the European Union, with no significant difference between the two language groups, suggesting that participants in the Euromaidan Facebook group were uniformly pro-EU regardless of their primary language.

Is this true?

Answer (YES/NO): NO